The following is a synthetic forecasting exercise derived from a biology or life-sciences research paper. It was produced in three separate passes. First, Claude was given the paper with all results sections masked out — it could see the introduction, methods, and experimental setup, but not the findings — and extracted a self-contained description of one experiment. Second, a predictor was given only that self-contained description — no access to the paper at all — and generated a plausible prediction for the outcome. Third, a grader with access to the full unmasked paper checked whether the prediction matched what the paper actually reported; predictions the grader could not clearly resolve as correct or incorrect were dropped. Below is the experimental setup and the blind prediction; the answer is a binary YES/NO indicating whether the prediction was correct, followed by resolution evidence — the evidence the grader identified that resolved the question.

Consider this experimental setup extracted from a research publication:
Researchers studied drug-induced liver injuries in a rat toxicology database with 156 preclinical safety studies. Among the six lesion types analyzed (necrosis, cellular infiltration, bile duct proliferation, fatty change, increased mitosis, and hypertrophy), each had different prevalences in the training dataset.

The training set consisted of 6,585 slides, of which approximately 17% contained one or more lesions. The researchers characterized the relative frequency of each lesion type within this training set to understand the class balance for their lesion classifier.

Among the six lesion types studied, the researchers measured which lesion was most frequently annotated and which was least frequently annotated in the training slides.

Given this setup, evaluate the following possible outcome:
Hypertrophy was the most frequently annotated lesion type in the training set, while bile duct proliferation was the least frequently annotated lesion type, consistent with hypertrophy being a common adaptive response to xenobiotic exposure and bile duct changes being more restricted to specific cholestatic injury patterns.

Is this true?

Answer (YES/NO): YES